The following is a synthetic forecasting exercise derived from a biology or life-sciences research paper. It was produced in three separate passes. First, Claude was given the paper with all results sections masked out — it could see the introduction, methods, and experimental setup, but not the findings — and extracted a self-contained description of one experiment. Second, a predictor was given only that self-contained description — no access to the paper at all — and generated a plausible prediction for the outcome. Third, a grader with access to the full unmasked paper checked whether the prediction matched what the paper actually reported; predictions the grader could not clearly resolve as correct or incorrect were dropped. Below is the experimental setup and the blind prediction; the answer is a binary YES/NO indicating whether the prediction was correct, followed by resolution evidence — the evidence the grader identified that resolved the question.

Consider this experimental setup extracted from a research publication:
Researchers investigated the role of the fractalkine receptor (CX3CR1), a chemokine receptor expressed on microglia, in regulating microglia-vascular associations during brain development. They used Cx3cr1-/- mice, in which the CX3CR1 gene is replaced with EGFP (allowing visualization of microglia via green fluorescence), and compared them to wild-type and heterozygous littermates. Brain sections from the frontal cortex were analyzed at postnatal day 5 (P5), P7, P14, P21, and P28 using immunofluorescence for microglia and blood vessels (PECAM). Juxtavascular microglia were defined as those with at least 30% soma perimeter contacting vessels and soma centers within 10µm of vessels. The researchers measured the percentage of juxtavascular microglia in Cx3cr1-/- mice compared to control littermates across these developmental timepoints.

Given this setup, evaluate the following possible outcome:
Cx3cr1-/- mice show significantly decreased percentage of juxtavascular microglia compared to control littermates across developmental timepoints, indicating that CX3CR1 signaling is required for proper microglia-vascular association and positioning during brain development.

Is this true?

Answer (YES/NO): NO